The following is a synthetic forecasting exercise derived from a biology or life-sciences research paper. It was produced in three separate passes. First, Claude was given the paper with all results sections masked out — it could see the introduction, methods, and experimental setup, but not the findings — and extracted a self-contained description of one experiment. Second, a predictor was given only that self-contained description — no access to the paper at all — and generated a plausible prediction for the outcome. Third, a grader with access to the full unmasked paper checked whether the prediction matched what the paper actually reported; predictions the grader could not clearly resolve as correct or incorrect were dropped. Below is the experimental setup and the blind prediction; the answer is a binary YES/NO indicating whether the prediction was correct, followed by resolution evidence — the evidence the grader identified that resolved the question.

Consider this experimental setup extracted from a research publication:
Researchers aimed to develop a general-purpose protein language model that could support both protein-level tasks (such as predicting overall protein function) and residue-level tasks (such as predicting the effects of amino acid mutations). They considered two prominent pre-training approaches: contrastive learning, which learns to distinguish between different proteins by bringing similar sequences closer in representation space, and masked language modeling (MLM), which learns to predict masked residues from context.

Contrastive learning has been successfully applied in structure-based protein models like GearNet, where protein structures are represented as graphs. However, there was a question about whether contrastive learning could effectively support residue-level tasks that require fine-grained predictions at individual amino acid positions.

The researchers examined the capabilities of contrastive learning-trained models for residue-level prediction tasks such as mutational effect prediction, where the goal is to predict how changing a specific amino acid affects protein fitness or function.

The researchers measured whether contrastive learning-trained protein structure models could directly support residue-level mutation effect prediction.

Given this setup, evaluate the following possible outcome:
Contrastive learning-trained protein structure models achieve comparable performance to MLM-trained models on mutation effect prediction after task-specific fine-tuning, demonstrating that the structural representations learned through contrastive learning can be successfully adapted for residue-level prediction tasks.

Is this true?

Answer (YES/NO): NO